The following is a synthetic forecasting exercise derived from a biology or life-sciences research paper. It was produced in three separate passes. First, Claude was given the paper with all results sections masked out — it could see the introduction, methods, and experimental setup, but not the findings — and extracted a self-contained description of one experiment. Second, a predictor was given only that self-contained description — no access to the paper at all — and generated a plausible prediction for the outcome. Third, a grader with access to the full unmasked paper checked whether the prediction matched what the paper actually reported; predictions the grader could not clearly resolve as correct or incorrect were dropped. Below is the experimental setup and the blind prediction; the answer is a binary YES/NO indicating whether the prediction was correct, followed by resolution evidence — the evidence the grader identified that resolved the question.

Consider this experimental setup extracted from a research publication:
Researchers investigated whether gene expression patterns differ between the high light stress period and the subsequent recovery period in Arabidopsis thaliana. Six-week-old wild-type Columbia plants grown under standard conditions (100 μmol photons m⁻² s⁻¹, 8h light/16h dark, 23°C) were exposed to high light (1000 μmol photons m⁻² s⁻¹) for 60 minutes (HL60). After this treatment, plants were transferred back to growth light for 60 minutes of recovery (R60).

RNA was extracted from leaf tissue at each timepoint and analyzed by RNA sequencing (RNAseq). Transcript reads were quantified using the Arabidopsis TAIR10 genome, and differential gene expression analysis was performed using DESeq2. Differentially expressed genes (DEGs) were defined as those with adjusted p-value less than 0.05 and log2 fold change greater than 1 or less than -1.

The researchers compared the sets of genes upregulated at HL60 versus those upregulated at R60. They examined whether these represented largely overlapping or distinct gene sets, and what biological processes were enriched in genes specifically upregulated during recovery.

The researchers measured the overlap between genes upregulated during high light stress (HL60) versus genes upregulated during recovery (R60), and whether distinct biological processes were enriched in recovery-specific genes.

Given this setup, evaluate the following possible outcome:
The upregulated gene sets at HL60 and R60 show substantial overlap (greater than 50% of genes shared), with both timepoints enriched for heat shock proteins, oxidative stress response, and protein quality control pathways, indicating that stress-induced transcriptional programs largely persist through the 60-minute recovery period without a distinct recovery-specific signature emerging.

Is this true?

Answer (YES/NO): NO